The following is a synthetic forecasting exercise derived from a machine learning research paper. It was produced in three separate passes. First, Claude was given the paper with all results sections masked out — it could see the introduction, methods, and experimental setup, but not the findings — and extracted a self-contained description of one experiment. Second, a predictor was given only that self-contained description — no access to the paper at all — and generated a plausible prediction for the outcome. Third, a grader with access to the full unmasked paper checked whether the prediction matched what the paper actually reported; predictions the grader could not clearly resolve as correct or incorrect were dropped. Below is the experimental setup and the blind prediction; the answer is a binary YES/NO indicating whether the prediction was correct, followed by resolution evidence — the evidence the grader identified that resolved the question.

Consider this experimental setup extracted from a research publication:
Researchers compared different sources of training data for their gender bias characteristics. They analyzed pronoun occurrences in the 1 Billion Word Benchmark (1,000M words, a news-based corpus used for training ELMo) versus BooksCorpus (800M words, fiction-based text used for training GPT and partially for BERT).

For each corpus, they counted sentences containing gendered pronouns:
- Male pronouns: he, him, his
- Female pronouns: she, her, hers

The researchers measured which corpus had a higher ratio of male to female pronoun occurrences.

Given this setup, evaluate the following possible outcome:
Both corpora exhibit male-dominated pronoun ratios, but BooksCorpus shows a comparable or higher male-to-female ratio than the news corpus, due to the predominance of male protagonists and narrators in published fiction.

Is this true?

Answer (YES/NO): NO